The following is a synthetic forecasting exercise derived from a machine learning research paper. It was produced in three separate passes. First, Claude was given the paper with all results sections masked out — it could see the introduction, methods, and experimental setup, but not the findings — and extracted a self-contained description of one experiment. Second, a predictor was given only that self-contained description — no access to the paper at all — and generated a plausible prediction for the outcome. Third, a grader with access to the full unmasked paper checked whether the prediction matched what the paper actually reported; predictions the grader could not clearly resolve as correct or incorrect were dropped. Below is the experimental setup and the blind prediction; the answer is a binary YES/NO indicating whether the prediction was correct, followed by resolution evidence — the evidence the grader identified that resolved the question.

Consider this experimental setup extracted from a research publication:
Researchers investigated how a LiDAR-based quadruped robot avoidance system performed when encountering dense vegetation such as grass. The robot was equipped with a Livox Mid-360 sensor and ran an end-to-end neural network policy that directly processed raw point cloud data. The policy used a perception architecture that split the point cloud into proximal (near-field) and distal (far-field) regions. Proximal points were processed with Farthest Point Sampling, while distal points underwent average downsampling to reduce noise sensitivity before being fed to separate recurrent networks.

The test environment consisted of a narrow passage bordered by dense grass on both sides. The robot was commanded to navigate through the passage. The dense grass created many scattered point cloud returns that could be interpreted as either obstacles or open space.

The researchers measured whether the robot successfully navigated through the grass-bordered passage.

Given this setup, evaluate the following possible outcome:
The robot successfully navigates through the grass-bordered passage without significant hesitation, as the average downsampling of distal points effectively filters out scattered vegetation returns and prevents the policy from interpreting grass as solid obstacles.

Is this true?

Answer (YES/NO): NO